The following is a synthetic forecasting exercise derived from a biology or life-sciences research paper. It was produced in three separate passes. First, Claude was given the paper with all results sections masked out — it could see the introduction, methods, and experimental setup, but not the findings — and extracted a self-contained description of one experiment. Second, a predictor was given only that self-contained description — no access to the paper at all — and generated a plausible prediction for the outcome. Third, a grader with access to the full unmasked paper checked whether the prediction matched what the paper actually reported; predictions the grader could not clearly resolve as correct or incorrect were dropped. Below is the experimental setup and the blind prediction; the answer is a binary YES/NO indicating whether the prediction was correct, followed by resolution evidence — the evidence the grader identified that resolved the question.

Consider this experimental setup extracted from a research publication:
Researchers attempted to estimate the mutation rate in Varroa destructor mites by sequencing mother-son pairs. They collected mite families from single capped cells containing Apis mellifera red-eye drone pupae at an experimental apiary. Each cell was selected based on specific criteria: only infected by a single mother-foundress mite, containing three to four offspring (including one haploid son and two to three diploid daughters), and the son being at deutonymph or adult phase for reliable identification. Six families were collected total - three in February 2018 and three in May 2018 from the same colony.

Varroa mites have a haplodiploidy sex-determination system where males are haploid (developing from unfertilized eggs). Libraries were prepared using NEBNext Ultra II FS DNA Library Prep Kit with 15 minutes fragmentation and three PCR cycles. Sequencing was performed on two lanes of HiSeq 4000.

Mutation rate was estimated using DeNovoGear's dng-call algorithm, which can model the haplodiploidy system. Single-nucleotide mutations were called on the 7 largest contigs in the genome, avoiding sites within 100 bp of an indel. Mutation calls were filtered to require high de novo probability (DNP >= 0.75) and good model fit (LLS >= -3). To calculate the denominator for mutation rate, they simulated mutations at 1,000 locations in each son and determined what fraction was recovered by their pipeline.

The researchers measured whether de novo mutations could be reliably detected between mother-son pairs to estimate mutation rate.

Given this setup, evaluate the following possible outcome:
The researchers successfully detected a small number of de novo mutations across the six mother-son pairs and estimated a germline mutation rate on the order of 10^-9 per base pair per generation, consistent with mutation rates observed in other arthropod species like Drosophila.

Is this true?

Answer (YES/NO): NO